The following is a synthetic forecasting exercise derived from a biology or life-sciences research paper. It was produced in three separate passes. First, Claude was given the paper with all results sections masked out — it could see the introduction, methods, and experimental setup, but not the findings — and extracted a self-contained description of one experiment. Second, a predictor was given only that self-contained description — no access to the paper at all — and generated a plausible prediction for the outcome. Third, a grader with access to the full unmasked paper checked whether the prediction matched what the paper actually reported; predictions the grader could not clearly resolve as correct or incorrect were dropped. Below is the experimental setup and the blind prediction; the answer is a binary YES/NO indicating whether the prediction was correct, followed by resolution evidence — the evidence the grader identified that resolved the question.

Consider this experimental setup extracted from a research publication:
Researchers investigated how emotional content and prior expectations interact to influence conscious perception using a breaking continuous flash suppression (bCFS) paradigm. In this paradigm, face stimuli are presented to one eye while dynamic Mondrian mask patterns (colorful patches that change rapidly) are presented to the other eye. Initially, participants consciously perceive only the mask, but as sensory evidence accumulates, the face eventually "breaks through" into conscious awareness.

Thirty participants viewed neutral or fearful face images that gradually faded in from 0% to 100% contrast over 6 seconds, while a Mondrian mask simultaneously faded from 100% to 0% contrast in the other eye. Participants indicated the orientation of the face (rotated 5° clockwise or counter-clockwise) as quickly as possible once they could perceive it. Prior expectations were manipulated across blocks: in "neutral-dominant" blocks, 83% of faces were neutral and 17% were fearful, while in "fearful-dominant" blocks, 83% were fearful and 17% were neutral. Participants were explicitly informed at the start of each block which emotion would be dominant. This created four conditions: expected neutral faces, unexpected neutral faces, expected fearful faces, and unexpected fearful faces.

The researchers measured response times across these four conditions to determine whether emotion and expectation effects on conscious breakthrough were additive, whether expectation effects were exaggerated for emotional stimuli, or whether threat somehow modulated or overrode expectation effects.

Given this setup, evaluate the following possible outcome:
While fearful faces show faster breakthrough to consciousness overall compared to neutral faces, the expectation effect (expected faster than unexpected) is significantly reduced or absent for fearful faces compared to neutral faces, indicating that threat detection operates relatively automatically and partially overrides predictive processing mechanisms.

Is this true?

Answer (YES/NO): YES